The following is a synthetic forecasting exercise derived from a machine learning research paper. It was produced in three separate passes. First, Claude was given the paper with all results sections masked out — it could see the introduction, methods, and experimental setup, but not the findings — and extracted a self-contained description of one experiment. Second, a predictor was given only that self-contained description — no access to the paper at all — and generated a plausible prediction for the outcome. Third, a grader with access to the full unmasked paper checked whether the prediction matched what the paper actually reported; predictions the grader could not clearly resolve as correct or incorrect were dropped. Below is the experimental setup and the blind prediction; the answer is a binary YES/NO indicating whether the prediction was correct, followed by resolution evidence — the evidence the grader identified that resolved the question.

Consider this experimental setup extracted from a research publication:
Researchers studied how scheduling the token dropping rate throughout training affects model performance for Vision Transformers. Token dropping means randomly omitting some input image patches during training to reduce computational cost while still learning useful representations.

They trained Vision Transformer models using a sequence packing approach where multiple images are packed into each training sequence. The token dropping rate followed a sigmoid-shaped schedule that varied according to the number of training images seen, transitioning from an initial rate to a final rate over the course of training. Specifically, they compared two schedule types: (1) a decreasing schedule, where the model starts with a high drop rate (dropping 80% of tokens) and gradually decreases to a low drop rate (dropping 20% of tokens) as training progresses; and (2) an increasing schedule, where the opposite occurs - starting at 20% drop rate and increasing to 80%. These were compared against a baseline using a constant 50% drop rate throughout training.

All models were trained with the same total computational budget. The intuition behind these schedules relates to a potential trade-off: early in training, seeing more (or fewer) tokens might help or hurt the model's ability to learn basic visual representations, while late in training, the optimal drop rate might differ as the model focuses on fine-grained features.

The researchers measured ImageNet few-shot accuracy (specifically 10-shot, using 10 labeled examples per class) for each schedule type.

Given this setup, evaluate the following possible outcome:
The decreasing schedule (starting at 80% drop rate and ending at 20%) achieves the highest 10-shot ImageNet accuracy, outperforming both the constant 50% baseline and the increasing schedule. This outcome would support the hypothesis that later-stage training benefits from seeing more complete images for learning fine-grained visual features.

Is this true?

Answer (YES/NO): YES